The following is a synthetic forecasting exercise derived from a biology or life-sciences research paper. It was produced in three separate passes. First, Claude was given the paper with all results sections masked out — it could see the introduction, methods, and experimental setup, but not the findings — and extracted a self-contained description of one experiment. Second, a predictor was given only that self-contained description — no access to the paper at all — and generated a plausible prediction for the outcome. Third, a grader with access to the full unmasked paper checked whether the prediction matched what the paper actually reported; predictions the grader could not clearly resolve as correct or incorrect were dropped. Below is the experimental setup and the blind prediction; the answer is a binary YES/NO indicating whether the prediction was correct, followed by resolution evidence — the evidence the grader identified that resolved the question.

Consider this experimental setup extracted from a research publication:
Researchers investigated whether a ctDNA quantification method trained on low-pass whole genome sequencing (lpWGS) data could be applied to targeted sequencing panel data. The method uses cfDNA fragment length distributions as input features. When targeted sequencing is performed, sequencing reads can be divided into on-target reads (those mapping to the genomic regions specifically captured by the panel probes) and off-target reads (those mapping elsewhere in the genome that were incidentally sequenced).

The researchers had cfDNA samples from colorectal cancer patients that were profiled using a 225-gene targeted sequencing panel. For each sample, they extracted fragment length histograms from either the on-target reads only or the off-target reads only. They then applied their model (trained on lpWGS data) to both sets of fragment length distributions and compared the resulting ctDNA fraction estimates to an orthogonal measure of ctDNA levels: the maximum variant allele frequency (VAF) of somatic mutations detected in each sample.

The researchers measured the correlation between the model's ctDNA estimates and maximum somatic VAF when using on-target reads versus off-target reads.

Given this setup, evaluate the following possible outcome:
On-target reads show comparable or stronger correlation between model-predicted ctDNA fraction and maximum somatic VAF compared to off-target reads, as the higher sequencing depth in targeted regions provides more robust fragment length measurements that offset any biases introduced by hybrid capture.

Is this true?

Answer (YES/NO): NO